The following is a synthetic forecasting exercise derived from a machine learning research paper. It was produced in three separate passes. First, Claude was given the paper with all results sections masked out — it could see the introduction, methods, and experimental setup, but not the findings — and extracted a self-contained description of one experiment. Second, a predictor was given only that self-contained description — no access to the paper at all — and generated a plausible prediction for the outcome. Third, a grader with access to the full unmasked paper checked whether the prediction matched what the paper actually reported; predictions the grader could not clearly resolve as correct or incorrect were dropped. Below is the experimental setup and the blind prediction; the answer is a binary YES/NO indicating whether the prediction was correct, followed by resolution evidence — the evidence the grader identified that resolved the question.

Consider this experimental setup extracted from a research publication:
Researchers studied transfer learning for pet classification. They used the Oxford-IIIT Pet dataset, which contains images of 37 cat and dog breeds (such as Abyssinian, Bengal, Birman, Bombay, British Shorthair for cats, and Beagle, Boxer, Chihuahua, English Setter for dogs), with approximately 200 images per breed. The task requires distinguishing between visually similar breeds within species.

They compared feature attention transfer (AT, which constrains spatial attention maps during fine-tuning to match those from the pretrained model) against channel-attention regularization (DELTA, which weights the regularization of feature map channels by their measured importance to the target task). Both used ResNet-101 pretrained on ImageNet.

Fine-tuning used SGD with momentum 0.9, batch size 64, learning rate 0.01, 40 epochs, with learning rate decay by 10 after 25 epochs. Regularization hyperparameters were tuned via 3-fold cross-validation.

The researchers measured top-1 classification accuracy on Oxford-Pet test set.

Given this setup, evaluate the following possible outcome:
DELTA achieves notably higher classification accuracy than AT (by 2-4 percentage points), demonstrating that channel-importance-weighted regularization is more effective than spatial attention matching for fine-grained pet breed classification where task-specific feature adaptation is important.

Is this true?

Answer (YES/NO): NO